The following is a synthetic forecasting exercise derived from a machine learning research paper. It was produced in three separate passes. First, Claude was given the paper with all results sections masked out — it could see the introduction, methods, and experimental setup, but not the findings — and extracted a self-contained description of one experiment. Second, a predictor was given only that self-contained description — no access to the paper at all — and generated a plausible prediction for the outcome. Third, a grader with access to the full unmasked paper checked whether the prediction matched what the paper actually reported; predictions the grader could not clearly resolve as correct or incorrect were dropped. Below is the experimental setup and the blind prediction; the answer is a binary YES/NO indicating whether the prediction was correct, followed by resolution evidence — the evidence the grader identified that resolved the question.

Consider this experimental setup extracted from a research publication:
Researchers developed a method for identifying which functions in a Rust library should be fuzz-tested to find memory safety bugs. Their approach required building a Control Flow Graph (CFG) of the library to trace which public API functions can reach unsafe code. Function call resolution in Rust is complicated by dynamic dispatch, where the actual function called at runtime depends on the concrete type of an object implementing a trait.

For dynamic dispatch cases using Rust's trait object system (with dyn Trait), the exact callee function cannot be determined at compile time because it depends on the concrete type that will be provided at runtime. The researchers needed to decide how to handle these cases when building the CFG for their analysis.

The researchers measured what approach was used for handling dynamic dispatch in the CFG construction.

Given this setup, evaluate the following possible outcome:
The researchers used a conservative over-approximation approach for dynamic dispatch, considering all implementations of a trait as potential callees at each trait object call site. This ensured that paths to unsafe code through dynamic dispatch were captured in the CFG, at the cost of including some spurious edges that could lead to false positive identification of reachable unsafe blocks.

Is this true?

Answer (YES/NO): YES